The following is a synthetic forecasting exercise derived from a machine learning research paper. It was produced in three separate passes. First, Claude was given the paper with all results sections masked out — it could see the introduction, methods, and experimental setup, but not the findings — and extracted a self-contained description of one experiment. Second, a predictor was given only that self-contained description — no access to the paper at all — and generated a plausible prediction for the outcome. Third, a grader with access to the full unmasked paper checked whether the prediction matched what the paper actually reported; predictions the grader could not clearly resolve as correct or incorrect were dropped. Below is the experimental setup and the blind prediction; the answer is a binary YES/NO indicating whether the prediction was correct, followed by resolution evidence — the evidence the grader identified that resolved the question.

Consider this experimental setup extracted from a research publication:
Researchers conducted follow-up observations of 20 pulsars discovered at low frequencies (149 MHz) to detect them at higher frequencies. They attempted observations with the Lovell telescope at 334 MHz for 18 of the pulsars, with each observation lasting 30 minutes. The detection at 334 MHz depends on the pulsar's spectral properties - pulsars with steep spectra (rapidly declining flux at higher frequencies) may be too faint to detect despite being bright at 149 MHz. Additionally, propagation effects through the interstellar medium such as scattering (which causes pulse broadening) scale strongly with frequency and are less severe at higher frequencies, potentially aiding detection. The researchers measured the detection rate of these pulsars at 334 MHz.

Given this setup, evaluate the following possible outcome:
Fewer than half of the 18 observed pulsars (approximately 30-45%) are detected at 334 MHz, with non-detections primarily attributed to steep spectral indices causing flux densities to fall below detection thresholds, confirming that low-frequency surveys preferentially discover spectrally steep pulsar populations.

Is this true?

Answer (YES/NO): NO